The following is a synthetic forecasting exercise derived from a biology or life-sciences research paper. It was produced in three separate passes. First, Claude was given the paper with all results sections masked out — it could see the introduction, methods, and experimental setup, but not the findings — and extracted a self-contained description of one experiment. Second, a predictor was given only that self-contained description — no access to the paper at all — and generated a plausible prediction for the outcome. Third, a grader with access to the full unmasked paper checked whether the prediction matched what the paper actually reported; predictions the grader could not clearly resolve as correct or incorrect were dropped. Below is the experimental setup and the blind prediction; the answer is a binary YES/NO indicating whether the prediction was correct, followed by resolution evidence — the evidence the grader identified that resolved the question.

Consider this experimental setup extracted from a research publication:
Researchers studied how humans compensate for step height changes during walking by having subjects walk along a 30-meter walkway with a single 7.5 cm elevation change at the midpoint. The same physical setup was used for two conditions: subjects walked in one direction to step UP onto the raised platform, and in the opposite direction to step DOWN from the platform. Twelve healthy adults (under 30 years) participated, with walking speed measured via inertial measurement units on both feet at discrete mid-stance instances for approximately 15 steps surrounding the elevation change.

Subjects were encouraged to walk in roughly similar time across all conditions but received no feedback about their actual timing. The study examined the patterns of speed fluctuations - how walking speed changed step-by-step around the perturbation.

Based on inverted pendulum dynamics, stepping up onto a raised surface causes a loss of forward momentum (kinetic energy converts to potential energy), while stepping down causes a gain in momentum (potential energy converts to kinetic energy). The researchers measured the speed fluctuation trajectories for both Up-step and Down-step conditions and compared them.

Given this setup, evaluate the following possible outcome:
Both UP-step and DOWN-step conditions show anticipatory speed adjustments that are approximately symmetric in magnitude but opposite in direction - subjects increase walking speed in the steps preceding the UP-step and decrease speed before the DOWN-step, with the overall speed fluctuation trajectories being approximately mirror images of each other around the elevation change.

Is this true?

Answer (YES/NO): YES